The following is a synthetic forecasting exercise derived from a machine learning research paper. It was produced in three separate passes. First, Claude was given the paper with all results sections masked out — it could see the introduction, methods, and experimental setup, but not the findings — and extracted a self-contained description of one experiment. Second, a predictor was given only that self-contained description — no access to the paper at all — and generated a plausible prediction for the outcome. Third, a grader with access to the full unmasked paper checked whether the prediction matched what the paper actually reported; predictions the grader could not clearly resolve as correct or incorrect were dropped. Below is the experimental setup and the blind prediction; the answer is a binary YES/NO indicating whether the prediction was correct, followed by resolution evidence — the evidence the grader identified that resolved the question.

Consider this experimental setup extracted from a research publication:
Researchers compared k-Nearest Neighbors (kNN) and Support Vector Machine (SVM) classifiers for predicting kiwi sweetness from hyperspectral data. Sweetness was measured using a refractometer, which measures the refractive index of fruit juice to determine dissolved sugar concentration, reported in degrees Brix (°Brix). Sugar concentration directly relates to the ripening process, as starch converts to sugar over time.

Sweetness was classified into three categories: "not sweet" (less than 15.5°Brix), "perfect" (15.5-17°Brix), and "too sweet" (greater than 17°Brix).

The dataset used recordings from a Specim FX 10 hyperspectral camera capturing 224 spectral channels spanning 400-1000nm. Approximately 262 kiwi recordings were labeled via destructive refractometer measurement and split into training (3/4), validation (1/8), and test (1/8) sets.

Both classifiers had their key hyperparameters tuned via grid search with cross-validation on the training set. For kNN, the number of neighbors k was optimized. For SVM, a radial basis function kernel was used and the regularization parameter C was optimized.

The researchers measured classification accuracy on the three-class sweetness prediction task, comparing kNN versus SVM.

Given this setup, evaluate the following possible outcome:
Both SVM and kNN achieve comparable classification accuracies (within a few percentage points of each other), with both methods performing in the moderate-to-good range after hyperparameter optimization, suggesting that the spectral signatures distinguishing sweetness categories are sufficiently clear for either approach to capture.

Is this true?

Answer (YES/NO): NO